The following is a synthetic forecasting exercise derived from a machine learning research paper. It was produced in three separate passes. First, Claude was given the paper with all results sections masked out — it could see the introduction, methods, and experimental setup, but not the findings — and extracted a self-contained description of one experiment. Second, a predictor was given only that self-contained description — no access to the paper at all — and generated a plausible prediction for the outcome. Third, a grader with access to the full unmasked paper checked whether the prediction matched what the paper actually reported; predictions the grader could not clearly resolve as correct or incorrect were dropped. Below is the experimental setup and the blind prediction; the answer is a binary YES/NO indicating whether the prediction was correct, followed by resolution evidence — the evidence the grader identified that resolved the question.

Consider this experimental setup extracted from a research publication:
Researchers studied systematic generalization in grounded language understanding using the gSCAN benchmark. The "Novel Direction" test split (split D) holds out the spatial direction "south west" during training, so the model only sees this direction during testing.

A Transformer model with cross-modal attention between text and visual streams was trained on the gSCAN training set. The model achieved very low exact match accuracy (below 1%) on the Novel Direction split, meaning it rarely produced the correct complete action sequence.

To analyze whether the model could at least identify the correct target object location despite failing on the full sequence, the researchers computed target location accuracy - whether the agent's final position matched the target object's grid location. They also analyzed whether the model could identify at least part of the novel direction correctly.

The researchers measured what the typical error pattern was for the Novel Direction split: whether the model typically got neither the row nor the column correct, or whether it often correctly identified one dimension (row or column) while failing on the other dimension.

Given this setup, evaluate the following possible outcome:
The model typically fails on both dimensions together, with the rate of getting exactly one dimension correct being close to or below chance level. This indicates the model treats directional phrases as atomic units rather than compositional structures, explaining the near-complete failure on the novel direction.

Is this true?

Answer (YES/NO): NO